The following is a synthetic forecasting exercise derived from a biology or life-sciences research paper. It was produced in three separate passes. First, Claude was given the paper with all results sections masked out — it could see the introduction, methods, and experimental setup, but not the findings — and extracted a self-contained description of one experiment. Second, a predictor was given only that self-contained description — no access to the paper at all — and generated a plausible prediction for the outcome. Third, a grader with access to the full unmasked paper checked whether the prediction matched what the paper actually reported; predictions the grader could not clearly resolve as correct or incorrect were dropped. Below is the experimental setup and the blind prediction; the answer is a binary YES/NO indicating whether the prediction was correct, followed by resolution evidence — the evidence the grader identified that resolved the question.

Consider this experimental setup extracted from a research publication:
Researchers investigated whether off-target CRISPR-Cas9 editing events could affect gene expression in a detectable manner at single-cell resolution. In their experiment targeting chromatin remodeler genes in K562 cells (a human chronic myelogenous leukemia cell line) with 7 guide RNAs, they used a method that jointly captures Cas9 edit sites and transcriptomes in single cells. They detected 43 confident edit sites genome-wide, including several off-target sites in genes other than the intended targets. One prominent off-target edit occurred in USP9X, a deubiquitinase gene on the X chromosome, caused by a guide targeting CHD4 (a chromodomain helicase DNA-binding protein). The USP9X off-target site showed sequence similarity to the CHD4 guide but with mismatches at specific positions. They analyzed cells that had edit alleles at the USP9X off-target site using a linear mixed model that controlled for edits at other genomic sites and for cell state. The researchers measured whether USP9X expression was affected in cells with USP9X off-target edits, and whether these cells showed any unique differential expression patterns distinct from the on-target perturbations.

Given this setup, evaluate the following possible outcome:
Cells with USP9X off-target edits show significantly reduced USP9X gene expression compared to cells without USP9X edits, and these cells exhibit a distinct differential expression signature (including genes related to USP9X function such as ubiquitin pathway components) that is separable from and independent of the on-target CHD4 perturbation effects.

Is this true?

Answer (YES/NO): YES